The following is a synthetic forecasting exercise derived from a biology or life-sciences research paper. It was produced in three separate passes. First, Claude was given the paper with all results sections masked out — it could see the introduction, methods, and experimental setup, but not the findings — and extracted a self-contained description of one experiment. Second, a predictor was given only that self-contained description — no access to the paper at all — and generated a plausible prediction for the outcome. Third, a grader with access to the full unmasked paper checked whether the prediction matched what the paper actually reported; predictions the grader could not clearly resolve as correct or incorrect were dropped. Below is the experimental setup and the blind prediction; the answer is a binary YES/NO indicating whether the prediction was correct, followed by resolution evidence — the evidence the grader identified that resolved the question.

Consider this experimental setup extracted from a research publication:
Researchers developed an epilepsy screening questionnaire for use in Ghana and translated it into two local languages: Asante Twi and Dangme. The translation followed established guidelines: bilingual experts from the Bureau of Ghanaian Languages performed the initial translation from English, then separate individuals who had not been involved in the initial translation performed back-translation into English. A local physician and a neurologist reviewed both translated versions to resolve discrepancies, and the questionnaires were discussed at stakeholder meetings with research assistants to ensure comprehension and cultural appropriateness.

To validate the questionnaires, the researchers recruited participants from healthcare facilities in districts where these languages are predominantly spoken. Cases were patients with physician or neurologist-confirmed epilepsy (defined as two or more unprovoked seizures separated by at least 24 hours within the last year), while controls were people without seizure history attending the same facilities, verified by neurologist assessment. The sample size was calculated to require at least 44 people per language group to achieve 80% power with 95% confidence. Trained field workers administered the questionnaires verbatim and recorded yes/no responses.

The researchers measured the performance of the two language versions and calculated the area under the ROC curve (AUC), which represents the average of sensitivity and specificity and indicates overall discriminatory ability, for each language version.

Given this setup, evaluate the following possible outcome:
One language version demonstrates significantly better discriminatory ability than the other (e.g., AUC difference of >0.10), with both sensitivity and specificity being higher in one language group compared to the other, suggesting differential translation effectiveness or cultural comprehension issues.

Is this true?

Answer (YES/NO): NO